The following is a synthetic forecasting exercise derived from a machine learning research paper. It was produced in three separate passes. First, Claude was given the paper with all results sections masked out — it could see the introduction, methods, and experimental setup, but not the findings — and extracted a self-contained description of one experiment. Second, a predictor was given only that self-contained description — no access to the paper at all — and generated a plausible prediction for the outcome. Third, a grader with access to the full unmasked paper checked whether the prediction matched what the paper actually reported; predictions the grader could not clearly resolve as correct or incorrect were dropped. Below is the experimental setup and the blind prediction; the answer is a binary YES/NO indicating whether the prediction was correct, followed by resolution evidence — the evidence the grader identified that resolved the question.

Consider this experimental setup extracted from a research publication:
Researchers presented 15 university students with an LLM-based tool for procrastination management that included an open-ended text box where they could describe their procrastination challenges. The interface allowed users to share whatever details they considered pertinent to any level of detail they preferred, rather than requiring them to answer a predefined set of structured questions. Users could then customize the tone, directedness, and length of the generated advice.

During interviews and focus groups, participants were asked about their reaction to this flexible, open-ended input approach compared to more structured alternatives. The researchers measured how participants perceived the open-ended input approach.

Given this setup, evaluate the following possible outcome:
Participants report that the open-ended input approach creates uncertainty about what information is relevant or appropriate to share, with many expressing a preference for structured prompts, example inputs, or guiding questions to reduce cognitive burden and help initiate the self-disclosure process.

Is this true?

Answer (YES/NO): YES